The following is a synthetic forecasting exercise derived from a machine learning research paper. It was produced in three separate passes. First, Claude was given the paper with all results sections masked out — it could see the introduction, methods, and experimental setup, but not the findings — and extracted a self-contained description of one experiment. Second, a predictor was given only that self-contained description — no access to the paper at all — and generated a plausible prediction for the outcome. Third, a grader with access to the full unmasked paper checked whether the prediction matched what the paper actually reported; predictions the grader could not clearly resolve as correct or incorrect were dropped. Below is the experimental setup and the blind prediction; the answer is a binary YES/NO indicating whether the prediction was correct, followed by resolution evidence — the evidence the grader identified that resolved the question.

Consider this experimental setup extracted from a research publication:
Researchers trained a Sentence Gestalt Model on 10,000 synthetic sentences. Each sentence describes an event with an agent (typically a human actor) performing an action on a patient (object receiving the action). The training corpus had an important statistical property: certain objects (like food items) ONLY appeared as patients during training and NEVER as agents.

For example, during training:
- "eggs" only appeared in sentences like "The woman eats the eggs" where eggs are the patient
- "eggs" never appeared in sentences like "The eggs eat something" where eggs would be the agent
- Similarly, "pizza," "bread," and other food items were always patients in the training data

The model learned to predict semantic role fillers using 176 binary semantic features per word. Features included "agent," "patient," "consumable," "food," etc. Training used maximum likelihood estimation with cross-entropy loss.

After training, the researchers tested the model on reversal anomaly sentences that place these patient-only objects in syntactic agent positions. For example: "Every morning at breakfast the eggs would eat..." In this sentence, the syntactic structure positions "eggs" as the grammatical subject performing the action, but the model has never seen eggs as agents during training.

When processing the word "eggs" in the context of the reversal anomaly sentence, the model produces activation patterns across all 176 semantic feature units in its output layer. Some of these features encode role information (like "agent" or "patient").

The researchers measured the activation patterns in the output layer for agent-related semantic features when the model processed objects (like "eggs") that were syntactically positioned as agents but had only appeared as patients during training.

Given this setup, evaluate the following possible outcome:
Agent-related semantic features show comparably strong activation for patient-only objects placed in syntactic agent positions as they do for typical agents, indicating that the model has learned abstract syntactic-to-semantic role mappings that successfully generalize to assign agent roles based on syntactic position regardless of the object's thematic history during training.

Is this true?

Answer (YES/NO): NO